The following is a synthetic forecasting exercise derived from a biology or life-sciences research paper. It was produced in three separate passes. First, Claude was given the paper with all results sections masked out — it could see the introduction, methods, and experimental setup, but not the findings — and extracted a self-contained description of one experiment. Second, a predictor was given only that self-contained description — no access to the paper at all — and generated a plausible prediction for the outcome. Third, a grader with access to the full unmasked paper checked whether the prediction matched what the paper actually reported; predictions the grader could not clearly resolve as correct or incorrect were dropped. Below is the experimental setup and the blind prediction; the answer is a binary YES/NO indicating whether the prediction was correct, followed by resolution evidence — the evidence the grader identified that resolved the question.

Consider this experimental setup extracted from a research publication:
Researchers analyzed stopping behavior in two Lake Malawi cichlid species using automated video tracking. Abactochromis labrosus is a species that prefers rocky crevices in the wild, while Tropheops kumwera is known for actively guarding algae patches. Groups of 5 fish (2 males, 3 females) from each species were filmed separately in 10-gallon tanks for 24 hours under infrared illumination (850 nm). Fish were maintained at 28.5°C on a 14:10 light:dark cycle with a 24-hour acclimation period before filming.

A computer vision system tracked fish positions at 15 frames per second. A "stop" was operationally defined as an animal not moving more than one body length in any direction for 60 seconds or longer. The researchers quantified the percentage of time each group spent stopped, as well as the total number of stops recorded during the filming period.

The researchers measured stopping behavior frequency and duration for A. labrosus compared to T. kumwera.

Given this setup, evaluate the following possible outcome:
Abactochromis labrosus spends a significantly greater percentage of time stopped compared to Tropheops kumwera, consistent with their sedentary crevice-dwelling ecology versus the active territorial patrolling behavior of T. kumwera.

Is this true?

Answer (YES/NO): YES